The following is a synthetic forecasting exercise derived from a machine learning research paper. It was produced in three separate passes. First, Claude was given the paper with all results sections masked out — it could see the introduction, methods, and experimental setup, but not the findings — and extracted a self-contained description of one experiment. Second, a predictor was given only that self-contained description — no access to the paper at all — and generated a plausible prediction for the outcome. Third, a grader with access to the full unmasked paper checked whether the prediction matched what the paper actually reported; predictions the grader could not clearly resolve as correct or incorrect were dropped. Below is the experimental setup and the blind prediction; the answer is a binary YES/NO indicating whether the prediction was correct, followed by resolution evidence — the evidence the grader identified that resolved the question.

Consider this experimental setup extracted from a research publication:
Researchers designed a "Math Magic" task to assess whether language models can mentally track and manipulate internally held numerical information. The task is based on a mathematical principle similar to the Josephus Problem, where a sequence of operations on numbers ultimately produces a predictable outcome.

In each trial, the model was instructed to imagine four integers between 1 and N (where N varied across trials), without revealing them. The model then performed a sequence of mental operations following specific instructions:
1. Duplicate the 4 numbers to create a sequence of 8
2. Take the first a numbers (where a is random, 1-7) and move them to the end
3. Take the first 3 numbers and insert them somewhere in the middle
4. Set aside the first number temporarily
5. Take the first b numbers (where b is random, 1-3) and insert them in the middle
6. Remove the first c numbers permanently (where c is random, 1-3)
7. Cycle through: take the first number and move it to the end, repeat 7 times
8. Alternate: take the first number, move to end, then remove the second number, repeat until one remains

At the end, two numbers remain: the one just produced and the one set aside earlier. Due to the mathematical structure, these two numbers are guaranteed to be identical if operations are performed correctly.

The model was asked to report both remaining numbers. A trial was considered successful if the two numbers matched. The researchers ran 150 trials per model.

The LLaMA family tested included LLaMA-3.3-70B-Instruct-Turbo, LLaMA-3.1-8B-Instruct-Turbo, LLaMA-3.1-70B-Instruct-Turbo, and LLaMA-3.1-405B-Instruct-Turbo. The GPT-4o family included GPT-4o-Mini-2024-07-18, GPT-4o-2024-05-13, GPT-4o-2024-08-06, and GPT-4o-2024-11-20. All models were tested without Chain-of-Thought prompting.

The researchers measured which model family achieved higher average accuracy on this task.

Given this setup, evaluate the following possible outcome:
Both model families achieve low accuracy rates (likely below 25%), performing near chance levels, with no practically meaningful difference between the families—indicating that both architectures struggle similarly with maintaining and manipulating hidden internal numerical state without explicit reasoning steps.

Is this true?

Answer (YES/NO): NO